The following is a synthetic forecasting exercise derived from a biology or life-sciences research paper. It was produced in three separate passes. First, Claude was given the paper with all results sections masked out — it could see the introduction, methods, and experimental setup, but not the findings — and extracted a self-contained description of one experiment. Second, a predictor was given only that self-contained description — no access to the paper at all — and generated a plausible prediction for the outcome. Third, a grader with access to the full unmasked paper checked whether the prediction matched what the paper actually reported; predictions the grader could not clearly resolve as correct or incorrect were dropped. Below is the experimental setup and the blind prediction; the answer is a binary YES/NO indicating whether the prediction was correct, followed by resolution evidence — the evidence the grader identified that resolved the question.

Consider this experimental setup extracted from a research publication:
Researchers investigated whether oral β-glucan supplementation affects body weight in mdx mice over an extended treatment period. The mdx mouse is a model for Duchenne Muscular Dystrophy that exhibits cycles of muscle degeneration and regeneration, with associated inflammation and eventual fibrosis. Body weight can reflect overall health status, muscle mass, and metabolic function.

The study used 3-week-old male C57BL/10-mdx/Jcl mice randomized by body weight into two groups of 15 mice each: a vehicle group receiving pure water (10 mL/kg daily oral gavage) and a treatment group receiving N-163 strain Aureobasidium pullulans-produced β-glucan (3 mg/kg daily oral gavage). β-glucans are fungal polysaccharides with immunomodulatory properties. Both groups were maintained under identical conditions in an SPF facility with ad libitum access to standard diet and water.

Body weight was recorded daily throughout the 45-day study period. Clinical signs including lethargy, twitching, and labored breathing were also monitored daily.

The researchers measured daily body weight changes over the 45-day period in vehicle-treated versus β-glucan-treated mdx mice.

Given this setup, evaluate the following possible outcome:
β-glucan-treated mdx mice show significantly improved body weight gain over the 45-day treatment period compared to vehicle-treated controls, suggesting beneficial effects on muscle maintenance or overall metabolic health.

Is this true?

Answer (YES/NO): NO